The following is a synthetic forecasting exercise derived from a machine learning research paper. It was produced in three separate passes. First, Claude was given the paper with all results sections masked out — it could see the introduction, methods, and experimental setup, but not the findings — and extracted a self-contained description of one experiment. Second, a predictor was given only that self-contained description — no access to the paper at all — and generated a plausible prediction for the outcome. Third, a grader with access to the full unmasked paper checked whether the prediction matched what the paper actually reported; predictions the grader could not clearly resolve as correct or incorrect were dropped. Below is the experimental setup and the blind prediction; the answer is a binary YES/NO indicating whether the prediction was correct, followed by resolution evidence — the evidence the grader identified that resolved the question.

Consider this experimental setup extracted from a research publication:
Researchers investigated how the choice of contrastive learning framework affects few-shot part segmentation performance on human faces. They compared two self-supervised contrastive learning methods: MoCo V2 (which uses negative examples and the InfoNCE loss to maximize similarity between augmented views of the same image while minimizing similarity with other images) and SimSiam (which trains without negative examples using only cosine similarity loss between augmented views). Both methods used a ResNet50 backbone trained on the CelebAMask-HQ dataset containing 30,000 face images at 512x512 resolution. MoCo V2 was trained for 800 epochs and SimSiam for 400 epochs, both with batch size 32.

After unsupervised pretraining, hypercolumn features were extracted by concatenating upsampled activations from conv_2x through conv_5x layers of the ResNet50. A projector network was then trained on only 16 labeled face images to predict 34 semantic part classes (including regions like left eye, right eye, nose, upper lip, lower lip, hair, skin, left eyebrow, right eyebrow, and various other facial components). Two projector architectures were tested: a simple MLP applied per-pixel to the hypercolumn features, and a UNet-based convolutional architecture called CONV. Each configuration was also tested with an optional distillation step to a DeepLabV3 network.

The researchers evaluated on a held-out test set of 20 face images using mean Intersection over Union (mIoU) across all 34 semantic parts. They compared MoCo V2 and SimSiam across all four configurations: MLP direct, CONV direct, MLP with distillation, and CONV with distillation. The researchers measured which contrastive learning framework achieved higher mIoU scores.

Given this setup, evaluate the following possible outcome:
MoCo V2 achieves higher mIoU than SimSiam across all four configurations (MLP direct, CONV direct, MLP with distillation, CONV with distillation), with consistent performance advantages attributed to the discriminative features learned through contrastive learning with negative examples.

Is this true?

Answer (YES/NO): YES